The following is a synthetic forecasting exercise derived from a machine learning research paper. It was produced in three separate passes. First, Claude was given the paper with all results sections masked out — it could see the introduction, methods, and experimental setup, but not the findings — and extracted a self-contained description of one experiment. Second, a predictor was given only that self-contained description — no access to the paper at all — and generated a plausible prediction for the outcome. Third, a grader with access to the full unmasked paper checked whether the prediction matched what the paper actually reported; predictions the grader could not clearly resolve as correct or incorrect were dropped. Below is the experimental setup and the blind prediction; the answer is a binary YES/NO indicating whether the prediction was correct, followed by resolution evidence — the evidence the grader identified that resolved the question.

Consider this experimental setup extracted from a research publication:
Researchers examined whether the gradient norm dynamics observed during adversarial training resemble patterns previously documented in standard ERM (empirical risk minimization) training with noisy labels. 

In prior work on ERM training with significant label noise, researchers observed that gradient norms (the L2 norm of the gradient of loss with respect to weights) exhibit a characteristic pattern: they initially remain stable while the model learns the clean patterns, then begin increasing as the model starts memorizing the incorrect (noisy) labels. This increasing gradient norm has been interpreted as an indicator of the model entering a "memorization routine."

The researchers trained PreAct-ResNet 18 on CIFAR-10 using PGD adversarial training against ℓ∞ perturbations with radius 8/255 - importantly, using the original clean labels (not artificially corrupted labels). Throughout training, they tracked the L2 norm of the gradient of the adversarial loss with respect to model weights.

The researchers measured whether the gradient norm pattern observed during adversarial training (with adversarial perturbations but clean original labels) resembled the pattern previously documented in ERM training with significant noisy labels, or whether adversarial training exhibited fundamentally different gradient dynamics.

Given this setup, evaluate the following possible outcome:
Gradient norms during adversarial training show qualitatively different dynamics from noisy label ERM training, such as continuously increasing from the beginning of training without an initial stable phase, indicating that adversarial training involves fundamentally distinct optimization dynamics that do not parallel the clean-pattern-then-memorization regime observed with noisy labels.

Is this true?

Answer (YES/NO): NO